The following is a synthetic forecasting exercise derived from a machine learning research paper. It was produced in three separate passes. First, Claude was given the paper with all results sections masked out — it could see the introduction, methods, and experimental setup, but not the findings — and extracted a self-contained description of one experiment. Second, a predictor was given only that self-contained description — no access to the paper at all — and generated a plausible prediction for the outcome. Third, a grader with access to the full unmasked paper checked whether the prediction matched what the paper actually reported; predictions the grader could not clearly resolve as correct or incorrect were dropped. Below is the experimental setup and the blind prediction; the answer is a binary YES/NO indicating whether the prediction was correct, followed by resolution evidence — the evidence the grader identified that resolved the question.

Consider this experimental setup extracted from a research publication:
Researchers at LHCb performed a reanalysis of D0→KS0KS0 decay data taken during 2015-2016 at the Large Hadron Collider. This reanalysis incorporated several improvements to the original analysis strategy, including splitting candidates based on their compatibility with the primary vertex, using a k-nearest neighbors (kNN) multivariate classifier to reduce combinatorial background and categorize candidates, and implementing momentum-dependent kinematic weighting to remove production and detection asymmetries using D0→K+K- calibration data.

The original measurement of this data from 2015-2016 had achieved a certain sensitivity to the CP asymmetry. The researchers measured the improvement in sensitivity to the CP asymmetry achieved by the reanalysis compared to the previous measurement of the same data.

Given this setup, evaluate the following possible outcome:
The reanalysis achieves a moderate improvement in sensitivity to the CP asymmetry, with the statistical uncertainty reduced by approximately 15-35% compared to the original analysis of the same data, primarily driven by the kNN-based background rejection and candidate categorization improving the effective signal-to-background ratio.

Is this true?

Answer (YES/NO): YES